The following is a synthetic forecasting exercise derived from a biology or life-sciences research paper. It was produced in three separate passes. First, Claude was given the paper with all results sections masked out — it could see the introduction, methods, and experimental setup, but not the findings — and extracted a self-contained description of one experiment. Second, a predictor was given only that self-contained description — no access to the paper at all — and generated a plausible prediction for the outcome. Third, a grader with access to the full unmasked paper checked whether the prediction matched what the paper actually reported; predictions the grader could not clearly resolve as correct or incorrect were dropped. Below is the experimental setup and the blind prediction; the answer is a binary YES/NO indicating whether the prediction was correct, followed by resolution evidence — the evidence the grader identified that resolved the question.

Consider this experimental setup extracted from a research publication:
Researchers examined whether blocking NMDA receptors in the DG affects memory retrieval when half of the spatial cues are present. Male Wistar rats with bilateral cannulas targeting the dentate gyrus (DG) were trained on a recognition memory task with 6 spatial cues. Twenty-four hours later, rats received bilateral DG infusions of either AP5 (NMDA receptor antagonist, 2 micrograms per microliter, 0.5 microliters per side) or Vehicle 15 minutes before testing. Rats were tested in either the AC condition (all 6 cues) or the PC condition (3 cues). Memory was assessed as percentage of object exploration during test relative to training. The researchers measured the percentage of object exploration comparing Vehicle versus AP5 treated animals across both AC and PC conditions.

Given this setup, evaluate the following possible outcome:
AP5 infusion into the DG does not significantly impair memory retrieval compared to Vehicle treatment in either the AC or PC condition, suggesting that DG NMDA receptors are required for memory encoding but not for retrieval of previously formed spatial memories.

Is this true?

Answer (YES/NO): NO